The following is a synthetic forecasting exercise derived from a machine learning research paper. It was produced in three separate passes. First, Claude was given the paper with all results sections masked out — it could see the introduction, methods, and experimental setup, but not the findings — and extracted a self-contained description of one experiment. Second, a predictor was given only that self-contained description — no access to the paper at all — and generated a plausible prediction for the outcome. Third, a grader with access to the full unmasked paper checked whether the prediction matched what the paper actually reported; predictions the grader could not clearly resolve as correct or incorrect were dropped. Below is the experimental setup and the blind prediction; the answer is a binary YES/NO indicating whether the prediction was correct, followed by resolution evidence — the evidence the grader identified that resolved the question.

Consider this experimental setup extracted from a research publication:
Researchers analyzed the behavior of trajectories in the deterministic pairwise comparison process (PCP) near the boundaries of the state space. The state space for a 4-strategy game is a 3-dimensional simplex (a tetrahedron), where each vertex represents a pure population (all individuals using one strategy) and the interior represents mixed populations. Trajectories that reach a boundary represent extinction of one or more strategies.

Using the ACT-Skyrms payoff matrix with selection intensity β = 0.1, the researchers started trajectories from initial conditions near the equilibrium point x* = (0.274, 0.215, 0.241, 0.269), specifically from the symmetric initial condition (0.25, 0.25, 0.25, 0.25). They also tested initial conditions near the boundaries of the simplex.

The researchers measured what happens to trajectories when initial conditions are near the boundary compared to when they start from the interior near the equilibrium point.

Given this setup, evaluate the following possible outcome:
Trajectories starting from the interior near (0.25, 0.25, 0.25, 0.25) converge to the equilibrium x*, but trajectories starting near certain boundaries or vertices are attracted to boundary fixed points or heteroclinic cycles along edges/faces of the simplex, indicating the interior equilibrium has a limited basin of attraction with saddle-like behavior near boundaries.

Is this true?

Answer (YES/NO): NO